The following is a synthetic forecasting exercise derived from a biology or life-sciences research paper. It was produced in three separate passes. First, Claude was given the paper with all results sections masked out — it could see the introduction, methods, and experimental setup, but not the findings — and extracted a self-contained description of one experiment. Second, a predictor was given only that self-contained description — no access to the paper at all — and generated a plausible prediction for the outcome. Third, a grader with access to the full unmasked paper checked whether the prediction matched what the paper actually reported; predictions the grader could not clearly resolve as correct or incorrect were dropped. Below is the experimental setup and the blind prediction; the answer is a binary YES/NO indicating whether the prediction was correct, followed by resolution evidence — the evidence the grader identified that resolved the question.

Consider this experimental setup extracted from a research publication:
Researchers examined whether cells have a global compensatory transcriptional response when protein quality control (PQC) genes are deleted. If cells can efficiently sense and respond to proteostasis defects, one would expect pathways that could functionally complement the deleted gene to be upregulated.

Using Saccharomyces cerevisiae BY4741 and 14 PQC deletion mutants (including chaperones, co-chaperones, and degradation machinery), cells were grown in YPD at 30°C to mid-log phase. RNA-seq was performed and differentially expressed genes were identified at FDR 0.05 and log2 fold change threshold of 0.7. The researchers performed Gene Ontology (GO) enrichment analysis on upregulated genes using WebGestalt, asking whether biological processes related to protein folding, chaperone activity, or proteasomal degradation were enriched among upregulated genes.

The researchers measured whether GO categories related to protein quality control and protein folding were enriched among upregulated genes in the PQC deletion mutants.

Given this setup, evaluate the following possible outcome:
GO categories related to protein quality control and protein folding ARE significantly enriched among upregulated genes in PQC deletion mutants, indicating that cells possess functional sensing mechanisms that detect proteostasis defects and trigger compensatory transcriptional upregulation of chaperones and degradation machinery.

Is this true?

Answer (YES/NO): NO